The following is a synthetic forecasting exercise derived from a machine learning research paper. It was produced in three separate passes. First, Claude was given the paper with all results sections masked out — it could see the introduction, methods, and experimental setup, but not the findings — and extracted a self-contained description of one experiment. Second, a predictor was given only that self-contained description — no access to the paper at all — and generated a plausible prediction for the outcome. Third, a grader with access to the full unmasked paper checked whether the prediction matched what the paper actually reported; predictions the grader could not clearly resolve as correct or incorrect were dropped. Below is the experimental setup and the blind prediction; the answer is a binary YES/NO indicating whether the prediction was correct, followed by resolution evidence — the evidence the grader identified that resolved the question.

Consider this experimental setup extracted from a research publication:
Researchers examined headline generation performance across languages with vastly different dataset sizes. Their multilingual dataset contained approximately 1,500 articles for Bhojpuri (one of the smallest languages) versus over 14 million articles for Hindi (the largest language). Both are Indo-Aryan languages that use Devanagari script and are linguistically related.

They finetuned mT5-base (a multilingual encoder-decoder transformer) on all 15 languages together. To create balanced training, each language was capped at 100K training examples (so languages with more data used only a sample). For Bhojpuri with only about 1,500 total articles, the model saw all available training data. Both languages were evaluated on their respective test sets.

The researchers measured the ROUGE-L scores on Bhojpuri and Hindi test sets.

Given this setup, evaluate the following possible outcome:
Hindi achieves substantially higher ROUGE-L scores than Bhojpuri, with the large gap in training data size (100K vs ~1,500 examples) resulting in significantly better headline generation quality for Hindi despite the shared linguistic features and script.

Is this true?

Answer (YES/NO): NO